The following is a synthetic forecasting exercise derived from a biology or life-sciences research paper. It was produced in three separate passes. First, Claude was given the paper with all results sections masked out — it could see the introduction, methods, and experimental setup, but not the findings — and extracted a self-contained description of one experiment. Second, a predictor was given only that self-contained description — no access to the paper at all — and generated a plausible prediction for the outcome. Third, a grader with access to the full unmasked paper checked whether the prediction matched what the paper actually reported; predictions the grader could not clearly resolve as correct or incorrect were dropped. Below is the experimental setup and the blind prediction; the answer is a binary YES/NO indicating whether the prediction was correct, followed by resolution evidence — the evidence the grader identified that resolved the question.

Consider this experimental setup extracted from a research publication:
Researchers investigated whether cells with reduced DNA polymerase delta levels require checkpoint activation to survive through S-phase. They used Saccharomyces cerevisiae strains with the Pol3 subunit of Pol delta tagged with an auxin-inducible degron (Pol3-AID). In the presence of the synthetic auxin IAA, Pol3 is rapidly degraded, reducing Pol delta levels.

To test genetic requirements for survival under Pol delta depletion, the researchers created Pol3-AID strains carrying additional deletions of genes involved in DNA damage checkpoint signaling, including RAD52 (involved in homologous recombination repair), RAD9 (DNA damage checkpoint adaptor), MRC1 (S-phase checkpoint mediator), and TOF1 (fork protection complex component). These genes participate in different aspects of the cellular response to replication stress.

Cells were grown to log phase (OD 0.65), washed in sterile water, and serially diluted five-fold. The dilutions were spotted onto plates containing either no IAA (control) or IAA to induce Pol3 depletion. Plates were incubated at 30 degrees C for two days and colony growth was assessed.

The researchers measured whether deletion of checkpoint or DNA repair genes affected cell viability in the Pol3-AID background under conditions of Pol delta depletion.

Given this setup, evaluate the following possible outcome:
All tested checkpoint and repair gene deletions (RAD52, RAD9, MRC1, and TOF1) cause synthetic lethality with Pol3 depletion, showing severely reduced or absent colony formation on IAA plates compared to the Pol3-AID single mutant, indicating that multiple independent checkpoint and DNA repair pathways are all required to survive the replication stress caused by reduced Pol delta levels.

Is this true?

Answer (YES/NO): NO